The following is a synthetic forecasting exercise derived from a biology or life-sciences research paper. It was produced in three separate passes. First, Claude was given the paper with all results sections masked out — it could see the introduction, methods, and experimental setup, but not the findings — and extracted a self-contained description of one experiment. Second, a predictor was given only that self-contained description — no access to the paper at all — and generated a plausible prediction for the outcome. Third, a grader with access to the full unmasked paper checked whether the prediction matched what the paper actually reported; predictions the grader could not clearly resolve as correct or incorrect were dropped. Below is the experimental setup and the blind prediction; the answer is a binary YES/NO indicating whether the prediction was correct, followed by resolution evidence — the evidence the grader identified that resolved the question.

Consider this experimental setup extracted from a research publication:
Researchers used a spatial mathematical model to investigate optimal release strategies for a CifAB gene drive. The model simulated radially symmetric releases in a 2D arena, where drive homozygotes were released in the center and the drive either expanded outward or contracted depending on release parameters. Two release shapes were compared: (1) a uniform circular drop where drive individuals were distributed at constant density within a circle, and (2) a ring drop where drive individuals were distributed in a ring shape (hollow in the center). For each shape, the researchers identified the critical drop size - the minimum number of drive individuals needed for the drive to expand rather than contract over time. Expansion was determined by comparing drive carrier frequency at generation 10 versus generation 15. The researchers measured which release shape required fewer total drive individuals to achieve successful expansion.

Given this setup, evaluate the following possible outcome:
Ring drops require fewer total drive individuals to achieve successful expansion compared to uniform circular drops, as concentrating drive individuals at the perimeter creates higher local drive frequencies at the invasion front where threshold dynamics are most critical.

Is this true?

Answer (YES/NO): YES